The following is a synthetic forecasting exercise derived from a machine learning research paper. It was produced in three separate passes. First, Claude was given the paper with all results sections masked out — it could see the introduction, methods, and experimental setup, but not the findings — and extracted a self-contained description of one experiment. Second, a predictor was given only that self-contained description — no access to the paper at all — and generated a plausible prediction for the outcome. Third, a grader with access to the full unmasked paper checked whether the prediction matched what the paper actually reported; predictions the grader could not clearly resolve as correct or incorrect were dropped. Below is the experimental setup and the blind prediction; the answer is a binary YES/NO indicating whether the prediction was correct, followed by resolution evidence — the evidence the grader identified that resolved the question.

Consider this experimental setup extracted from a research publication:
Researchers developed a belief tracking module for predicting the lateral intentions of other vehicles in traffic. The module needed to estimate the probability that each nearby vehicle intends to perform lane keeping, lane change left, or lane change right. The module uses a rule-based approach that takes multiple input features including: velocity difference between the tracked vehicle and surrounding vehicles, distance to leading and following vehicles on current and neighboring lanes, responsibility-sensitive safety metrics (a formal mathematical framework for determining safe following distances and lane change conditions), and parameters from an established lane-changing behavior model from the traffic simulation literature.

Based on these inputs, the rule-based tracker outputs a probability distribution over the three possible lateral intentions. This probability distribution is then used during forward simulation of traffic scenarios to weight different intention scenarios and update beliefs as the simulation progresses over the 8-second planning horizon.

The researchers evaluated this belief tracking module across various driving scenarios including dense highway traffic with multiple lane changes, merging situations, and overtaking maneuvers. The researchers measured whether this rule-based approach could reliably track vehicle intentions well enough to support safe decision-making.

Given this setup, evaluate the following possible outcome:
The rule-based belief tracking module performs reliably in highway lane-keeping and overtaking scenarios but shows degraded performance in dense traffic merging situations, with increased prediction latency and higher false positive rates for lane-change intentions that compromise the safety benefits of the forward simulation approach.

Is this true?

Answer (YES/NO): NO